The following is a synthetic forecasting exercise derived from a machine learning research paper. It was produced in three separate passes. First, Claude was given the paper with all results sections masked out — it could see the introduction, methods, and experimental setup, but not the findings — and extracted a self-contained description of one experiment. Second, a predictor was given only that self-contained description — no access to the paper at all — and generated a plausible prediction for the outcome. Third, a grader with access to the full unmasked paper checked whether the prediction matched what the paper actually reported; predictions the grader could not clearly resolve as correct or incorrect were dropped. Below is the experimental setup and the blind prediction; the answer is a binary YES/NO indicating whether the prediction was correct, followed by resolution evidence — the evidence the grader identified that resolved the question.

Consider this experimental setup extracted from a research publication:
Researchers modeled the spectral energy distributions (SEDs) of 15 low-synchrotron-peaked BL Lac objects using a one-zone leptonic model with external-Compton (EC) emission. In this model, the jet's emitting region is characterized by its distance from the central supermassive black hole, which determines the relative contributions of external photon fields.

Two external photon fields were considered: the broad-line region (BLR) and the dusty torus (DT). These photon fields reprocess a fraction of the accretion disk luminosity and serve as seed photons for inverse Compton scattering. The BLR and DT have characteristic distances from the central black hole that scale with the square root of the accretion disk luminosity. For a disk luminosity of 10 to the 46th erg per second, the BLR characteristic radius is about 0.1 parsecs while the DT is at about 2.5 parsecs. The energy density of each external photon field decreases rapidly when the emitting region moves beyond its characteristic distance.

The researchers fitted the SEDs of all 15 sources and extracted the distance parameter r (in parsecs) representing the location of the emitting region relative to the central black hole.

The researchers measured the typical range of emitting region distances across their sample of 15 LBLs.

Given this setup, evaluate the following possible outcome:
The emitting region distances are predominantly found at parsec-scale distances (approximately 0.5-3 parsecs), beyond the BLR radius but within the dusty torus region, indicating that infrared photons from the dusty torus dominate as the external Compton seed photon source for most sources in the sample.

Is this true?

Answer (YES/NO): NO